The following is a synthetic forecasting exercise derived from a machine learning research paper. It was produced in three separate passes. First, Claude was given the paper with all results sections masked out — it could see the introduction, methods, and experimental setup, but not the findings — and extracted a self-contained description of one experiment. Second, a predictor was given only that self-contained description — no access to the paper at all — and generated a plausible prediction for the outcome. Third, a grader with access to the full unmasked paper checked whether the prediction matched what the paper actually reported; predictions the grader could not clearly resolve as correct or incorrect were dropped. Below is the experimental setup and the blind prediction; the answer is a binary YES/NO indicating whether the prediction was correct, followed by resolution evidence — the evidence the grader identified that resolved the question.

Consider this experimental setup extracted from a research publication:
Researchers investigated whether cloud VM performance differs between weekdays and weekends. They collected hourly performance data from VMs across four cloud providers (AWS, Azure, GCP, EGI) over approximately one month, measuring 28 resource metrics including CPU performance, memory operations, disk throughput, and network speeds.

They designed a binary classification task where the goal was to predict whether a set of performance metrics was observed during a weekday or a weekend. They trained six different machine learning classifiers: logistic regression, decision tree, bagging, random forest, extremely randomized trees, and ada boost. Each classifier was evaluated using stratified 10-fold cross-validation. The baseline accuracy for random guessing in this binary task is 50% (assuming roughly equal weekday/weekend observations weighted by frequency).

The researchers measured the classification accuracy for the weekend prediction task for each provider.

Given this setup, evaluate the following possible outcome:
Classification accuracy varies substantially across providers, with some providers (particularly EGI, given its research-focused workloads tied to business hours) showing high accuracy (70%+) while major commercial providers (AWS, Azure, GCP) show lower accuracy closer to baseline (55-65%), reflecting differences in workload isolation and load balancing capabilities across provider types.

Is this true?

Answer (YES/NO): NO